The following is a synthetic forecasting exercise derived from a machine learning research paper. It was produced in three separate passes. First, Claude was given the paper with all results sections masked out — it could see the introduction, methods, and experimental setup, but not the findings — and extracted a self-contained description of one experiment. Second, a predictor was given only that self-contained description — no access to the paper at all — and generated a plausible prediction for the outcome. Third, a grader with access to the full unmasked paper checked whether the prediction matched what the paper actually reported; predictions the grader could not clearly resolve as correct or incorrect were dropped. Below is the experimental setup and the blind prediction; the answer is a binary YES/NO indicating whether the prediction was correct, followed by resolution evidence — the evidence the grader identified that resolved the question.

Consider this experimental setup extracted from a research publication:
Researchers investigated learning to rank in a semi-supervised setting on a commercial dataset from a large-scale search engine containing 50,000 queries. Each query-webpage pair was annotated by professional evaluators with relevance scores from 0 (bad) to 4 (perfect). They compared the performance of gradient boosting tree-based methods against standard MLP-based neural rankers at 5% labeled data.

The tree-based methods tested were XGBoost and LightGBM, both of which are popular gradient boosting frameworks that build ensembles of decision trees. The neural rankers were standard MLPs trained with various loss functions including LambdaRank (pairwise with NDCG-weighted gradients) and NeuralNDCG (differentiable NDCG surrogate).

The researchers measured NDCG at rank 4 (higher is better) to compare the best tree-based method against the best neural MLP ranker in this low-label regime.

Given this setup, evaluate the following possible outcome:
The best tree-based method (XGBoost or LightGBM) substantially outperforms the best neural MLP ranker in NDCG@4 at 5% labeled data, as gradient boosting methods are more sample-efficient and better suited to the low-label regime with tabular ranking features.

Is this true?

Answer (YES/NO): NO